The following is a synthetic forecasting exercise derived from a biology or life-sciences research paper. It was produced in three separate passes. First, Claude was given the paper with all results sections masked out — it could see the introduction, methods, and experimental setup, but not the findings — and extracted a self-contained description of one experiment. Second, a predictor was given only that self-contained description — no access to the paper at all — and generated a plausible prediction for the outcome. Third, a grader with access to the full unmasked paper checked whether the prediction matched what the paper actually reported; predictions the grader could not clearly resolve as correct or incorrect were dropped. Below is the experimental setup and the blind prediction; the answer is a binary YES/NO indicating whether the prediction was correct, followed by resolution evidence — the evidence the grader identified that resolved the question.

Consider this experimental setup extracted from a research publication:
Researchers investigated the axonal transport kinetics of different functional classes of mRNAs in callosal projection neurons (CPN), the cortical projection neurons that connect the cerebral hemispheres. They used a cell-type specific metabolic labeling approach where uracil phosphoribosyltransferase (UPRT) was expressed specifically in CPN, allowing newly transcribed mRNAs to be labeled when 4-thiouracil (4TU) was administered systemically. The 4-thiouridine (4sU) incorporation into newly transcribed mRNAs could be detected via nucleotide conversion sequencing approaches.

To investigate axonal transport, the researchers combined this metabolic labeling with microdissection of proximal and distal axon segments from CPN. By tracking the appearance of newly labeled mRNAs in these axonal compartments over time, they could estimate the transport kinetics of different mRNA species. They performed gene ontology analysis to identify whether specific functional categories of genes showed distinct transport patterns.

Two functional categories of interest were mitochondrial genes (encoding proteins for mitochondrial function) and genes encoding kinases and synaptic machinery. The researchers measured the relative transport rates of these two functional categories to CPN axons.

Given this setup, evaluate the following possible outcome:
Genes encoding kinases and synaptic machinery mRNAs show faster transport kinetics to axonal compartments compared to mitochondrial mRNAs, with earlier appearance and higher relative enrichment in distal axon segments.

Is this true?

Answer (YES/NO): YES